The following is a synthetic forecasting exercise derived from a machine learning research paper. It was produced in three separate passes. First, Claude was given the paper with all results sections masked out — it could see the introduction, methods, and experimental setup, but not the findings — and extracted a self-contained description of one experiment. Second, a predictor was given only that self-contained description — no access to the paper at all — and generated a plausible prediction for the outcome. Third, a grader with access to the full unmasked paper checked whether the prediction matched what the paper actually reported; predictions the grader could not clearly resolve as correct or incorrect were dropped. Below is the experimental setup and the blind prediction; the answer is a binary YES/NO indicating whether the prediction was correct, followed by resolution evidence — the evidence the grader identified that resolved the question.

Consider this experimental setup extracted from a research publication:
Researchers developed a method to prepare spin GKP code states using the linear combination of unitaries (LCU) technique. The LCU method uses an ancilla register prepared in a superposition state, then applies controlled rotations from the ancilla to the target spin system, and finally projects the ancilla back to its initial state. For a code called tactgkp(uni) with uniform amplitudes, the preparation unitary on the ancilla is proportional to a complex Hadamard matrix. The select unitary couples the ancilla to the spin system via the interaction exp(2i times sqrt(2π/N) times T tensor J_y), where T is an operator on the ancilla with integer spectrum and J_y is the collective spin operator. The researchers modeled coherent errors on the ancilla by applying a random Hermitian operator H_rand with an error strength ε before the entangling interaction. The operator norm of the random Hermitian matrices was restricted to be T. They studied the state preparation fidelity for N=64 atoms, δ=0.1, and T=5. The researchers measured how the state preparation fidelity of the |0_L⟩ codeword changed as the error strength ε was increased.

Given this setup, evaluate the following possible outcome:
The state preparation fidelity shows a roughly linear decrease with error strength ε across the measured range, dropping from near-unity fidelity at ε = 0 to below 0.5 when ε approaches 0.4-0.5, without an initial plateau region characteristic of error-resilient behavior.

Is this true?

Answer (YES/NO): NO